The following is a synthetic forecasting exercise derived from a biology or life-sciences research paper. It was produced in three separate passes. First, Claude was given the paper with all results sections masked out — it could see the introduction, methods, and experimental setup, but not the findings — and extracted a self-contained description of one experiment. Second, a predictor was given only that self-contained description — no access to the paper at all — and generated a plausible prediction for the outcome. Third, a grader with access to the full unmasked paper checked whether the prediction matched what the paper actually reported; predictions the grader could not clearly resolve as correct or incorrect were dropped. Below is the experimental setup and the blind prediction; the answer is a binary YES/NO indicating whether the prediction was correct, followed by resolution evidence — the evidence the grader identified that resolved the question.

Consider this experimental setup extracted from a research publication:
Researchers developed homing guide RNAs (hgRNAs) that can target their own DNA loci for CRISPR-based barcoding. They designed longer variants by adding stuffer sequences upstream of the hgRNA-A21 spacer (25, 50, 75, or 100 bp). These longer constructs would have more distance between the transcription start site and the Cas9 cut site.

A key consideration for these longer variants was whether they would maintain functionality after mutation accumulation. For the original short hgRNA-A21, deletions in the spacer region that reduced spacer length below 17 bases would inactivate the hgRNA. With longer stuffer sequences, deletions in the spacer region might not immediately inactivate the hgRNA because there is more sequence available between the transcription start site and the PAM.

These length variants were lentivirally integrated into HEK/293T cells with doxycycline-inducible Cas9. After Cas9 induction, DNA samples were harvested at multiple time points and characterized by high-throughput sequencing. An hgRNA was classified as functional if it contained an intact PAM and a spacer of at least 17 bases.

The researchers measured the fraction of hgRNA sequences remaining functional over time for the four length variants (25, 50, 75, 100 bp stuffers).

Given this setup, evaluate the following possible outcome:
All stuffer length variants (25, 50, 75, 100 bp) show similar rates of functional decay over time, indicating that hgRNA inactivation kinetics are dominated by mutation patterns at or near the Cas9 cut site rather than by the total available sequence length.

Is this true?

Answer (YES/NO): NO